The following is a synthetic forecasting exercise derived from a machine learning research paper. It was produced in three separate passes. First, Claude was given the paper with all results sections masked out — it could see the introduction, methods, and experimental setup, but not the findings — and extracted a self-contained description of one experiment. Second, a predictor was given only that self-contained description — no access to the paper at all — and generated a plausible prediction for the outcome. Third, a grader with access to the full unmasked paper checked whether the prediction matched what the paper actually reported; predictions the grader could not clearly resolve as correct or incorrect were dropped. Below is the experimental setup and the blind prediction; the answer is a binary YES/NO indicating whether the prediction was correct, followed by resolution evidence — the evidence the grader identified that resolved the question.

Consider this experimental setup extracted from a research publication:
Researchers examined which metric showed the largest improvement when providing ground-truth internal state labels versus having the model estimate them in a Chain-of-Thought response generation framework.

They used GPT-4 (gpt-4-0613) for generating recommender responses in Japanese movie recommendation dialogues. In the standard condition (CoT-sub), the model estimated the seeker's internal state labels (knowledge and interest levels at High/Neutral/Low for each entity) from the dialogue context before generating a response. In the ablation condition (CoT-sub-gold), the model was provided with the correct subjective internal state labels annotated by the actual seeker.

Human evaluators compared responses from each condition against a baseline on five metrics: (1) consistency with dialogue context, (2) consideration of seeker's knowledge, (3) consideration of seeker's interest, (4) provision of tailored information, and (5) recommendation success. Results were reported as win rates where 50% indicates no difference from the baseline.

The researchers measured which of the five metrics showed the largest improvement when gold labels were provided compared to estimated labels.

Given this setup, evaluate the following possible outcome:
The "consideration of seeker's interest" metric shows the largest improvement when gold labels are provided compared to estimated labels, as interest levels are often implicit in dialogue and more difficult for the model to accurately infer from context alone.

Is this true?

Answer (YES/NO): NO